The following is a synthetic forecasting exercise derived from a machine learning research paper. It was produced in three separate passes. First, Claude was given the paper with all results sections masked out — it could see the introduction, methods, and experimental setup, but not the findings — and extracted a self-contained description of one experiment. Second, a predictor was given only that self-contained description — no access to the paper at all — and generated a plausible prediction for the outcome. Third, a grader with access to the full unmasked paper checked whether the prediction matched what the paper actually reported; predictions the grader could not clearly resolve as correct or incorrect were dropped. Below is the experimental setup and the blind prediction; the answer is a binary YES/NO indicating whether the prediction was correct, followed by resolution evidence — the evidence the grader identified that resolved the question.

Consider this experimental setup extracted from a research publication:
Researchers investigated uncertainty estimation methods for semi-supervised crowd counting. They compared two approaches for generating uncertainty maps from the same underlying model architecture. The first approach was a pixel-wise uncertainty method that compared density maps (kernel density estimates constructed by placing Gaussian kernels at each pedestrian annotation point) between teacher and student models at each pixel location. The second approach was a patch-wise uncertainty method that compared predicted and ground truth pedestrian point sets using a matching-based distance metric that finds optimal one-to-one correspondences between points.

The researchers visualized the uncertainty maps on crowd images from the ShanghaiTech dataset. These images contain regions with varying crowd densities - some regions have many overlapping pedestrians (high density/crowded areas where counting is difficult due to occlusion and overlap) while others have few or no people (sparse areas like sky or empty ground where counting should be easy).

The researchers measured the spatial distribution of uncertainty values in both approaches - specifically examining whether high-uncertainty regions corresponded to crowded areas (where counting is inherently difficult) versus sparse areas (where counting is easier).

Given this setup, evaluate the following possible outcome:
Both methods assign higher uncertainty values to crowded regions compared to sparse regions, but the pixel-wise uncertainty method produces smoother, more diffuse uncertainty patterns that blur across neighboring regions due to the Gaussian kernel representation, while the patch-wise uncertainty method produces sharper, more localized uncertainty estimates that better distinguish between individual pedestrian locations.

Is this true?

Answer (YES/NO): NO